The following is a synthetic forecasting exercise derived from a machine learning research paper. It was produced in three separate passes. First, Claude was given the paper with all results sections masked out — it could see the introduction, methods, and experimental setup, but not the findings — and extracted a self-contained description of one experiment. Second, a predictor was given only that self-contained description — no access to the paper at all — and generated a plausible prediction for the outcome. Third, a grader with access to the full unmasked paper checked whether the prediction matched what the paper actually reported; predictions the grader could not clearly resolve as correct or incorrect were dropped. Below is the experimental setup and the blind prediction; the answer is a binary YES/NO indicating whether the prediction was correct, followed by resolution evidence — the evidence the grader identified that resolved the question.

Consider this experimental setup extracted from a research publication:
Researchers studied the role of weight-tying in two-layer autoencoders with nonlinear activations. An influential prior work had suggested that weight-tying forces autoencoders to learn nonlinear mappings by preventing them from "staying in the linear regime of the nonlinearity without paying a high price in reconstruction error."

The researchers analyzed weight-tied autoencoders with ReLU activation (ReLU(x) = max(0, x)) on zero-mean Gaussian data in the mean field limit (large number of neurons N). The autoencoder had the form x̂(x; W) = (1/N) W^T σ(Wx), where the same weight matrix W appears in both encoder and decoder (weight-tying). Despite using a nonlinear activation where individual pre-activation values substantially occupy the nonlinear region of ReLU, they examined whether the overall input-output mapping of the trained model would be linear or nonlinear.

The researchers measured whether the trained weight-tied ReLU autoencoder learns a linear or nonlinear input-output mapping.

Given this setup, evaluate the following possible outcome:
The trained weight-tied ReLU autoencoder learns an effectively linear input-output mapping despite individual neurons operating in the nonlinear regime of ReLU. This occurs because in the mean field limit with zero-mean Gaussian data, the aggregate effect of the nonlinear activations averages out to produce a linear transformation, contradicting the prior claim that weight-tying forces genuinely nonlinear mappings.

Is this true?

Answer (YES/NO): YES